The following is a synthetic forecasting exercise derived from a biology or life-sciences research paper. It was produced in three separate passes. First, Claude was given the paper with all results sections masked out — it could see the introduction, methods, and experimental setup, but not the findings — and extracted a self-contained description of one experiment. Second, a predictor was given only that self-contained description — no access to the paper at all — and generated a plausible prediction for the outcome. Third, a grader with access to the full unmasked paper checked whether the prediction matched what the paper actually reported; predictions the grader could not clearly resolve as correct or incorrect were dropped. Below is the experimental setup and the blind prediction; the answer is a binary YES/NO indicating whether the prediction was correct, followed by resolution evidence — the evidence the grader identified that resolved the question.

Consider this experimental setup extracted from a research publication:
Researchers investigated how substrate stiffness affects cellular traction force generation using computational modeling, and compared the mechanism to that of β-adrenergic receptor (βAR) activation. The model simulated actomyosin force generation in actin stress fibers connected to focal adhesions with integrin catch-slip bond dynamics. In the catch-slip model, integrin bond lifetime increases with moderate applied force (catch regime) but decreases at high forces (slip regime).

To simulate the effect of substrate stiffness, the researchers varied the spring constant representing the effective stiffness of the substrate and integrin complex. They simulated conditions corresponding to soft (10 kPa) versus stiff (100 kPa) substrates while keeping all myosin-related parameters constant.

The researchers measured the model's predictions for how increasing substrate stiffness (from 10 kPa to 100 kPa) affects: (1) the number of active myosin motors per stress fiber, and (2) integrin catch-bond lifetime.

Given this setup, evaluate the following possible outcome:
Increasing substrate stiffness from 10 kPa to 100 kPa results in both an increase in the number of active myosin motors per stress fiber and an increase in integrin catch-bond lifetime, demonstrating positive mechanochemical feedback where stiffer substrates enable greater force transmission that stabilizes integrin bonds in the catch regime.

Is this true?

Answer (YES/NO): NO